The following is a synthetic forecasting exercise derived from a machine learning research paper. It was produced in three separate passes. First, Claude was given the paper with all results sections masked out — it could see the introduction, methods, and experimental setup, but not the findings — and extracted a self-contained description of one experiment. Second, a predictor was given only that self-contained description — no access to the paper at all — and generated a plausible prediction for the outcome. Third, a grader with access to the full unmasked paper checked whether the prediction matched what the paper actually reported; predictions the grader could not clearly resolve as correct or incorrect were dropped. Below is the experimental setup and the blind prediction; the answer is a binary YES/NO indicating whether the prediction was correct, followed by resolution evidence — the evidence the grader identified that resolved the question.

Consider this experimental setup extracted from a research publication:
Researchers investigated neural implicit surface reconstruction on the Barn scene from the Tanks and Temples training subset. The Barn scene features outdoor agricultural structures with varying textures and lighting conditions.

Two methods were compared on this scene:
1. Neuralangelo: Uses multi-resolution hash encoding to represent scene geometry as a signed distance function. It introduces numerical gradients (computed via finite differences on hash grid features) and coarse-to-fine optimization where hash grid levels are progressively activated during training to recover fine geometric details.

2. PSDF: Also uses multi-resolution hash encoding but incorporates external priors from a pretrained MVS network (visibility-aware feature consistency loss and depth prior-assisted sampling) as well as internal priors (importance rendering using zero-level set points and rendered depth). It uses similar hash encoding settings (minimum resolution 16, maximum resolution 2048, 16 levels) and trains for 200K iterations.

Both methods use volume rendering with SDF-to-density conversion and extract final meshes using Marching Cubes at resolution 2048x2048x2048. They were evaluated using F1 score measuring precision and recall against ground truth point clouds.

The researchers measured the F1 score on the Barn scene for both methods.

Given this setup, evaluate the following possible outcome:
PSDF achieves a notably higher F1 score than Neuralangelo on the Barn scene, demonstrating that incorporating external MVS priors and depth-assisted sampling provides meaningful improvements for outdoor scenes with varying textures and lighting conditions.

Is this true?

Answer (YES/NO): NO